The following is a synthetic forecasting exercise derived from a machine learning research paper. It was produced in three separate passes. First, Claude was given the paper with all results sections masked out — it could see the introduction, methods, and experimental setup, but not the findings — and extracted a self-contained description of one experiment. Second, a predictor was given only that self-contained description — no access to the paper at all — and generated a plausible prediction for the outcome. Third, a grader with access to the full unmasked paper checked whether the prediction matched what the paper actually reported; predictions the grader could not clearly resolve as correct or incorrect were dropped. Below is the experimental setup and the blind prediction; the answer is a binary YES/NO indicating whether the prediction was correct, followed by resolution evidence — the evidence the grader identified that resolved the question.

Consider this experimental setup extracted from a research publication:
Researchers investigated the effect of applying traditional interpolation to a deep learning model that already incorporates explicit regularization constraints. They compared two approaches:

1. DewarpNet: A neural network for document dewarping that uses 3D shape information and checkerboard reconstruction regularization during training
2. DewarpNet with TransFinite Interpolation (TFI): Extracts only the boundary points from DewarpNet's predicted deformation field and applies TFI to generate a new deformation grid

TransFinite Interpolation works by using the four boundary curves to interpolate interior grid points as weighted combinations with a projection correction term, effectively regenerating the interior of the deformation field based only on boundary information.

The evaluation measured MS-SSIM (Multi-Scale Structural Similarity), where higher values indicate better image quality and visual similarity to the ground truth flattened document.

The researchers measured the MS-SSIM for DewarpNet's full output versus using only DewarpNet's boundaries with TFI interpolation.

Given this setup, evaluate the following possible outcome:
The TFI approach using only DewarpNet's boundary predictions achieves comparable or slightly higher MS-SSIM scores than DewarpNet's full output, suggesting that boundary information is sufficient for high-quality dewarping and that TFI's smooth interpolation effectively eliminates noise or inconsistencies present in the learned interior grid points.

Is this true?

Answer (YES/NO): YES